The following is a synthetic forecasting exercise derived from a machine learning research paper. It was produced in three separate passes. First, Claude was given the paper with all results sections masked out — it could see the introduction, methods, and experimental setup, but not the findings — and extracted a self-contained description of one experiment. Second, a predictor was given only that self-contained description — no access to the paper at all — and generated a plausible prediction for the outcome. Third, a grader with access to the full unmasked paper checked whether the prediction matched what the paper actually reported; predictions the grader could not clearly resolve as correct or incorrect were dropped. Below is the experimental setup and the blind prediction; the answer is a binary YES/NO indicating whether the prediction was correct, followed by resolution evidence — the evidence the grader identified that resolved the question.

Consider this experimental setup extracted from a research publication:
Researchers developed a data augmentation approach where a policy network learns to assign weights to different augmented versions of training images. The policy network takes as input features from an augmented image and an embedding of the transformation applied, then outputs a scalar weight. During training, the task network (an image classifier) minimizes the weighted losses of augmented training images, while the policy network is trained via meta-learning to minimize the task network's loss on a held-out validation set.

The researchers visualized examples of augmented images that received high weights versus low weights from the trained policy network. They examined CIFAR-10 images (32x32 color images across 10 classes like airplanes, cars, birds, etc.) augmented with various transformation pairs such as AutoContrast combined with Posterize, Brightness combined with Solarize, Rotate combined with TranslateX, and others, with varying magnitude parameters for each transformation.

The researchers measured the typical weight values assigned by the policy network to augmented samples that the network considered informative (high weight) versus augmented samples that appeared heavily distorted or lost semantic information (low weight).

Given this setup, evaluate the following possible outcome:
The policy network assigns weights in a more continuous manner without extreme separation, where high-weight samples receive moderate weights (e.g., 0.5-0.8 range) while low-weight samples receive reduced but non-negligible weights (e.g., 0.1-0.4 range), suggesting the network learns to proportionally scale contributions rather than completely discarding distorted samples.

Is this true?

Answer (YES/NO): NO